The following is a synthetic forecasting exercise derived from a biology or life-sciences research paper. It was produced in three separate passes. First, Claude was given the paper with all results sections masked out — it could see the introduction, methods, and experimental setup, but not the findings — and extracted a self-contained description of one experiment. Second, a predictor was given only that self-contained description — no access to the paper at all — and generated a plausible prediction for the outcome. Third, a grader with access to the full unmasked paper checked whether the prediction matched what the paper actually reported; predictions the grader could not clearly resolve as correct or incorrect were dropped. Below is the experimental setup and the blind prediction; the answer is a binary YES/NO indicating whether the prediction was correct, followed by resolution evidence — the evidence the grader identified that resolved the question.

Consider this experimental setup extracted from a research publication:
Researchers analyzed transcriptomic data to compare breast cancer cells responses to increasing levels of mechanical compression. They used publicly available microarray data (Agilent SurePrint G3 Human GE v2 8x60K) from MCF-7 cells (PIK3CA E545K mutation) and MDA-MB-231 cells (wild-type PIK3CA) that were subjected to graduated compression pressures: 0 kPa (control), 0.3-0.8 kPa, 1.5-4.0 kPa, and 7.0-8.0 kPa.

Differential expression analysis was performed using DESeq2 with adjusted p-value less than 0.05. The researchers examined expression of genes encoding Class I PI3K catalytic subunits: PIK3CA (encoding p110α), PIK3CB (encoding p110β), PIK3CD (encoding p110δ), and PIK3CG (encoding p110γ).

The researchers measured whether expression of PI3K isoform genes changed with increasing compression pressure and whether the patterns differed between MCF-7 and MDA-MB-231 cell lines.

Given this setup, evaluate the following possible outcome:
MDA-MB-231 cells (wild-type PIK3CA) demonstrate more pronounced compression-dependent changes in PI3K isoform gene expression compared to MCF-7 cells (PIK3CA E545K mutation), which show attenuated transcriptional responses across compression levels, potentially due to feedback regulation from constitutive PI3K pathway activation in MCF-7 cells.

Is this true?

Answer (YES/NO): NO